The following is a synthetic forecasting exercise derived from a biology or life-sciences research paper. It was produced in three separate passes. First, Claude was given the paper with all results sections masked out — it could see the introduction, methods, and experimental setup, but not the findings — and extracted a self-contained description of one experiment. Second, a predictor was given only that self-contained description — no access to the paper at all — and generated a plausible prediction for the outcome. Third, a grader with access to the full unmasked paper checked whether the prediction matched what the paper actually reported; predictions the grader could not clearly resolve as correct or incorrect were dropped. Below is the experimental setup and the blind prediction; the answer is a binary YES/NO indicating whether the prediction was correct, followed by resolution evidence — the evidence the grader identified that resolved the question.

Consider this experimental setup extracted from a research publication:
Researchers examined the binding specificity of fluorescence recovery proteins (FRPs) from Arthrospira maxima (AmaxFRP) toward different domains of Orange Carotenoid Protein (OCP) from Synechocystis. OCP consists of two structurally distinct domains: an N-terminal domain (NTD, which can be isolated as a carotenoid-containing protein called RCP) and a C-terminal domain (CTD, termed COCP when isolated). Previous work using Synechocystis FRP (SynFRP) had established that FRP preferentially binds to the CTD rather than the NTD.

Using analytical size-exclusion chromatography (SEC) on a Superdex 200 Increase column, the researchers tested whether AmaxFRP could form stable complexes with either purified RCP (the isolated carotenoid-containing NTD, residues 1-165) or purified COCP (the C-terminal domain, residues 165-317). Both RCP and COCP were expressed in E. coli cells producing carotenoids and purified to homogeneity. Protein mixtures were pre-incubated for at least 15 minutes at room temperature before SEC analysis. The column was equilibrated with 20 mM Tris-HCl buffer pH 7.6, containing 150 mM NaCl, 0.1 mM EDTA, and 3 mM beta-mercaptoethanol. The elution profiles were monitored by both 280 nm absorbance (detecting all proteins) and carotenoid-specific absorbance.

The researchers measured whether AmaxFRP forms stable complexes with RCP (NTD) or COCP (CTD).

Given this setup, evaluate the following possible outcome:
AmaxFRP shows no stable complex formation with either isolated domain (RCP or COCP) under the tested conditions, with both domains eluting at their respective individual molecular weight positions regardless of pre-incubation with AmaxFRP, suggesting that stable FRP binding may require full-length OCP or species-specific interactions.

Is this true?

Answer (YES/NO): YES